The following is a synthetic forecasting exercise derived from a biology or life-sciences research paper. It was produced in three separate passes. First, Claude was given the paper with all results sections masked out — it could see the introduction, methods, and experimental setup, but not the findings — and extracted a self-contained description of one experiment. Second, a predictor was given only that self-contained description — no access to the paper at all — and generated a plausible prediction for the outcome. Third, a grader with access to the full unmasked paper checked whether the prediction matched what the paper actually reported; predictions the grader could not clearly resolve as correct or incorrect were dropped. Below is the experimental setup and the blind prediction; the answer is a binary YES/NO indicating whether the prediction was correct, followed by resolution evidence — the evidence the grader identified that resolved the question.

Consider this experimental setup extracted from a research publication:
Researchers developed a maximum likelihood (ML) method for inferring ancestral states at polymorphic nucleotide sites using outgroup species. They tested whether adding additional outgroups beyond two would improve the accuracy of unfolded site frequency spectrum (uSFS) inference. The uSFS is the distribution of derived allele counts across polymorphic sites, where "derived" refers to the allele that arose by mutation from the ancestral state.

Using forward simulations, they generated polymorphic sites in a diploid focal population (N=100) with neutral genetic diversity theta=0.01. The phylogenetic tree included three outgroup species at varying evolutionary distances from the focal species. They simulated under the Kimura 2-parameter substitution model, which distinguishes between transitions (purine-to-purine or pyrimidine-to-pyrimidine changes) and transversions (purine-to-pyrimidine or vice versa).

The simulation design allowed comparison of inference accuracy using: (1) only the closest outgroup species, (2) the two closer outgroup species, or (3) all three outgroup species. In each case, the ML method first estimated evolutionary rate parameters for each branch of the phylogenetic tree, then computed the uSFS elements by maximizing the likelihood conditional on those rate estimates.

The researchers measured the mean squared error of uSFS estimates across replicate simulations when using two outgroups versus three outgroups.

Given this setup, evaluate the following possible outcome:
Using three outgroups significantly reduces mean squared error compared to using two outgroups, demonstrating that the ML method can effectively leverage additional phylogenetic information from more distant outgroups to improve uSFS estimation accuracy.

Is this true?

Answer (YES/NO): NO